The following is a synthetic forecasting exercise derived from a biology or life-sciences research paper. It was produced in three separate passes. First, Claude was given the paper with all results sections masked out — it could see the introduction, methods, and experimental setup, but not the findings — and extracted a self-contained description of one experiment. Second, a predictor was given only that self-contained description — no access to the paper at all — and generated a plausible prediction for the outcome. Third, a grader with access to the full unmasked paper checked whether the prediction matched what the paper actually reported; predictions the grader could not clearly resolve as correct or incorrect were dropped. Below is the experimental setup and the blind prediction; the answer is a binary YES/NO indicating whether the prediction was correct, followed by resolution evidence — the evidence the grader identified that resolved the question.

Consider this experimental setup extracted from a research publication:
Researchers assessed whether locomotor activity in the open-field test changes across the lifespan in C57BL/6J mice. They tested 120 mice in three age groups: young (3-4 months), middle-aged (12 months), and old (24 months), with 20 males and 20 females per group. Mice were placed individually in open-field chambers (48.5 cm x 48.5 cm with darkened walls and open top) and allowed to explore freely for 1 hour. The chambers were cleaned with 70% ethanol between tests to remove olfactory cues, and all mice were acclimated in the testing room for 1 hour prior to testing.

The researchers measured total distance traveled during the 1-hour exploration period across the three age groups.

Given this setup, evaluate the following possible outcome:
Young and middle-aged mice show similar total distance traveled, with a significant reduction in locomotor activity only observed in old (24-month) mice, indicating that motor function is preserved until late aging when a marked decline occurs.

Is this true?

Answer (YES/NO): NO